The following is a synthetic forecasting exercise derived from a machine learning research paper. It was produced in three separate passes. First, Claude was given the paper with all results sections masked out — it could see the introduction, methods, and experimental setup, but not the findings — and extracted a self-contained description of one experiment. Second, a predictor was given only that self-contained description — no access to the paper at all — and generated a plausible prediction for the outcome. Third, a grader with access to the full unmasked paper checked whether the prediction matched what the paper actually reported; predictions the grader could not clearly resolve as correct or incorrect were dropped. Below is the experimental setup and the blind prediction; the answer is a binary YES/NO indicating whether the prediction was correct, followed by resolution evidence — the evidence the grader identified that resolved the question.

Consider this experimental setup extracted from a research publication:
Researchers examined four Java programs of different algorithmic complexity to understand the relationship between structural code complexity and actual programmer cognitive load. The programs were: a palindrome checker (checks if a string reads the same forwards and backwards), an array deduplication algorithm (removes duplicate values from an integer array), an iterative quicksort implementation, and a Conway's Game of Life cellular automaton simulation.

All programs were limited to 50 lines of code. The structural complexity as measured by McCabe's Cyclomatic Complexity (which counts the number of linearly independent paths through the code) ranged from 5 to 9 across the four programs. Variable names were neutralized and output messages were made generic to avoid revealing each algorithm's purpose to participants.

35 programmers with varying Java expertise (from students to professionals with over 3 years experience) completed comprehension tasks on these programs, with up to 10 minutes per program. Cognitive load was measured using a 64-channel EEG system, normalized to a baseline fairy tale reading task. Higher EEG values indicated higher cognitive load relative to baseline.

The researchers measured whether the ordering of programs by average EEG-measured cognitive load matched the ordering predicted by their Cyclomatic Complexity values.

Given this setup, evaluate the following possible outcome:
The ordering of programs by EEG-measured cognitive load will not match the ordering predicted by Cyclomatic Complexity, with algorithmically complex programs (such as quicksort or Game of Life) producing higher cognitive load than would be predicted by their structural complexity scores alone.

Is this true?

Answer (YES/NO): NO